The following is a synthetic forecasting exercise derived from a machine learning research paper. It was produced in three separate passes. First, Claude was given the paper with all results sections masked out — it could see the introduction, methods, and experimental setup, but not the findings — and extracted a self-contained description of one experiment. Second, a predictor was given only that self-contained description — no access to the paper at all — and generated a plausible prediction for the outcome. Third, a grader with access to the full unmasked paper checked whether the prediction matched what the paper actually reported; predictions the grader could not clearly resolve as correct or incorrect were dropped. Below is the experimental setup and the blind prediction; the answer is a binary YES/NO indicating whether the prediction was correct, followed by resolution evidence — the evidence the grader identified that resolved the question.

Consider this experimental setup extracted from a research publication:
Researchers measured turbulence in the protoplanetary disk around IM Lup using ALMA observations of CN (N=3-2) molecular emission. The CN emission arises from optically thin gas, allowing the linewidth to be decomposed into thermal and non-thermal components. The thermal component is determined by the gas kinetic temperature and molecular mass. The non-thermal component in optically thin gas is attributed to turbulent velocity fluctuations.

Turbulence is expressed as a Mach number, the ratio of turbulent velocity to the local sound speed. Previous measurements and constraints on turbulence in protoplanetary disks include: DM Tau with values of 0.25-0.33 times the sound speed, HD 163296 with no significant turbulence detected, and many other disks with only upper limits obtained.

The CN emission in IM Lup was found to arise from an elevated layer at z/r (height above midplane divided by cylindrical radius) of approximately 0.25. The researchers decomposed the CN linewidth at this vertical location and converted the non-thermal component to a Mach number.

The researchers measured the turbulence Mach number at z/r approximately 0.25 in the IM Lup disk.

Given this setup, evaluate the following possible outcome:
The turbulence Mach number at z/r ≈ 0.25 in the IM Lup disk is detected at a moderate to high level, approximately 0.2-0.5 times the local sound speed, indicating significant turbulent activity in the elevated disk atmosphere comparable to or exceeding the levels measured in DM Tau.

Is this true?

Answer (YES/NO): NO